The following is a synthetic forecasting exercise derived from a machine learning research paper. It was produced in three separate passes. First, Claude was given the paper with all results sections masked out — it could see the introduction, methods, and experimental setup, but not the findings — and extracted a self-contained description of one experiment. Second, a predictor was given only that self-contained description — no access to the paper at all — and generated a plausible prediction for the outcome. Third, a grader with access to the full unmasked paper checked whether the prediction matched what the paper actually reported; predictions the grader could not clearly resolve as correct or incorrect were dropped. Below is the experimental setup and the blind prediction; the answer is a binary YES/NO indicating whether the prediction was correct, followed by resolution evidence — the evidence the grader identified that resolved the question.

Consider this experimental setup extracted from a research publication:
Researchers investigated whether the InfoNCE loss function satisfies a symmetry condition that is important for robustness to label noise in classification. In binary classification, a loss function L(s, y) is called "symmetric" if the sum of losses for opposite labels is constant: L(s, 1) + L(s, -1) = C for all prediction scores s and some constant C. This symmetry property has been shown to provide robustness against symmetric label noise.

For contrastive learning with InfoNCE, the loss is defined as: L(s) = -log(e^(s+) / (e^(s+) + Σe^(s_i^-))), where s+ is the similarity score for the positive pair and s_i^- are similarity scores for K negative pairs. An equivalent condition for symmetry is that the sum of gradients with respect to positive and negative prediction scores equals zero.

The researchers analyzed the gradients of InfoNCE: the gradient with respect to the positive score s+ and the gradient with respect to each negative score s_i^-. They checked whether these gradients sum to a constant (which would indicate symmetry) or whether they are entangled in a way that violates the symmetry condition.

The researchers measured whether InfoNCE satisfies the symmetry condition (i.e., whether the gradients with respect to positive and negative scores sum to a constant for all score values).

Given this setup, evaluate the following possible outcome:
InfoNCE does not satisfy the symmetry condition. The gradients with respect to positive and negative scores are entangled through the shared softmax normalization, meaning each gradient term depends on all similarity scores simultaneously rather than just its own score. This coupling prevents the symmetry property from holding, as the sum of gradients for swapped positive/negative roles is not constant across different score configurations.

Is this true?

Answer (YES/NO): YES